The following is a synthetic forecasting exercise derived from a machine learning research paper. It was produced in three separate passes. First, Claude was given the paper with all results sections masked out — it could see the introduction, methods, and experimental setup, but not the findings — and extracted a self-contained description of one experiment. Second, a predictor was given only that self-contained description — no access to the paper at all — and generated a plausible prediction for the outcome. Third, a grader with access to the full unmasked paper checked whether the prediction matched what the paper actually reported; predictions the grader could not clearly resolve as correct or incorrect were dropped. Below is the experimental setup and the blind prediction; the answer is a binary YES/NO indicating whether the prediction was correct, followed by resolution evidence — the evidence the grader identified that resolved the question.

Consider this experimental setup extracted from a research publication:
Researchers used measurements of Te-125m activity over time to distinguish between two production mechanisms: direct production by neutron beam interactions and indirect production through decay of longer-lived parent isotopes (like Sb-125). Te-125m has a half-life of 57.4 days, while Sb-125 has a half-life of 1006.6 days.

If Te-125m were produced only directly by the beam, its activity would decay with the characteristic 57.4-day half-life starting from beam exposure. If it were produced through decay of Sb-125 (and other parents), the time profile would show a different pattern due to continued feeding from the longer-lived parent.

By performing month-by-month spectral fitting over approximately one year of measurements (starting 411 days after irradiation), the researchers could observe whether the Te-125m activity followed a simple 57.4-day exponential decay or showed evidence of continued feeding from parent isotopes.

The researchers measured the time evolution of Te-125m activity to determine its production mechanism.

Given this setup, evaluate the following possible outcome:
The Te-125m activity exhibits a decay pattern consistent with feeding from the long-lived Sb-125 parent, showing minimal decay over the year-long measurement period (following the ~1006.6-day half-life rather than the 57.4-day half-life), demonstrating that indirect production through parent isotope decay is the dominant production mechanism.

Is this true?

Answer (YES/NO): NO